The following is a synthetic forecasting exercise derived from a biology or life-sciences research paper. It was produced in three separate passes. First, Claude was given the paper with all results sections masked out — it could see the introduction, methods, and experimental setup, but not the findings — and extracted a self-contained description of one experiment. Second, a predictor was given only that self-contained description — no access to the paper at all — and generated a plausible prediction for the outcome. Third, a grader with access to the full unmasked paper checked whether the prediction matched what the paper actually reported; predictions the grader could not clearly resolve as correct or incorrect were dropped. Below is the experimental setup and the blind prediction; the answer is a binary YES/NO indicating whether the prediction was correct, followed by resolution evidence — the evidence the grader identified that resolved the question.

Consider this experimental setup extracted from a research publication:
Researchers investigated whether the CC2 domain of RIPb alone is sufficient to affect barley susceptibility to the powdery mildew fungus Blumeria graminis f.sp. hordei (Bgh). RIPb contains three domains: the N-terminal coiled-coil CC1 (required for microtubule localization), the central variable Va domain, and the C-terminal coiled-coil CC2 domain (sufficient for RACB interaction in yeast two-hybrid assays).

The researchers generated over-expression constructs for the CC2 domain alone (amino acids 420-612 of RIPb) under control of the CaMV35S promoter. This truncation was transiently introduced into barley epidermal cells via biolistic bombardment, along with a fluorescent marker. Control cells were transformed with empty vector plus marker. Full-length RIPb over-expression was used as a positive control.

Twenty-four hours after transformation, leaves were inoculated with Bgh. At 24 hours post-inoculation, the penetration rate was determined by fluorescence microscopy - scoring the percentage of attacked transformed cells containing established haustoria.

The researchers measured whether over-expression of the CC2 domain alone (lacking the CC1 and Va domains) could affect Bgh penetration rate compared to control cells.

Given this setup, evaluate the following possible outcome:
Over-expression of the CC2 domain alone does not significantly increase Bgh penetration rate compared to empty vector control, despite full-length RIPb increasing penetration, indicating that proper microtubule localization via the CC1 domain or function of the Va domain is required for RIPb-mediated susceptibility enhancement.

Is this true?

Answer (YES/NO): NO